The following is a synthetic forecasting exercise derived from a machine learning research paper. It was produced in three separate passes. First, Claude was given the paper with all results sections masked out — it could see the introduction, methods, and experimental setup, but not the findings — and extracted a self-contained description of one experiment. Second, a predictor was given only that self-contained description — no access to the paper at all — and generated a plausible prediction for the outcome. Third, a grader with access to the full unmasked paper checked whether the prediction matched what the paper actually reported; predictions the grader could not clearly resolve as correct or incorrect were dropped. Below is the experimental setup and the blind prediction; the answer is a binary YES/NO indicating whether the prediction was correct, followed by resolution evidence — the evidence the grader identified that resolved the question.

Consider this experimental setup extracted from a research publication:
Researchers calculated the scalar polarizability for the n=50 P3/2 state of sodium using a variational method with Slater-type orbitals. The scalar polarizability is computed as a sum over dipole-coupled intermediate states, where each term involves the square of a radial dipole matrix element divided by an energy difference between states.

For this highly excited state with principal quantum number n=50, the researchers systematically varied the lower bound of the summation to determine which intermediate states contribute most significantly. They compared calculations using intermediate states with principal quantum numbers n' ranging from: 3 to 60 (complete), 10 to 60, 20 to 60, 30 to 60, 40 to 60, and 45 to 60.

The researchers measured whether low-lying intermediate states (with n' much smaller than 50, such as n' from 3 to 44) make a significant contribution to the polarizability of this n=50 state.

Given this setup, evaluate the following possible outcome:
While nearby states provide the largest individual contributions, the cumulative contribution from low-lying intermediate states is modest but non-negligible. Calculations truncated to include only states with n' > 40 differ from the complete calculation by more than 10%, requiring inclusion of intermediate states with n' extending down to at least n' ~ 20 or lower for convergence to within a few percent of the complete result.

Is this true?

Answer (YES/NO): NO